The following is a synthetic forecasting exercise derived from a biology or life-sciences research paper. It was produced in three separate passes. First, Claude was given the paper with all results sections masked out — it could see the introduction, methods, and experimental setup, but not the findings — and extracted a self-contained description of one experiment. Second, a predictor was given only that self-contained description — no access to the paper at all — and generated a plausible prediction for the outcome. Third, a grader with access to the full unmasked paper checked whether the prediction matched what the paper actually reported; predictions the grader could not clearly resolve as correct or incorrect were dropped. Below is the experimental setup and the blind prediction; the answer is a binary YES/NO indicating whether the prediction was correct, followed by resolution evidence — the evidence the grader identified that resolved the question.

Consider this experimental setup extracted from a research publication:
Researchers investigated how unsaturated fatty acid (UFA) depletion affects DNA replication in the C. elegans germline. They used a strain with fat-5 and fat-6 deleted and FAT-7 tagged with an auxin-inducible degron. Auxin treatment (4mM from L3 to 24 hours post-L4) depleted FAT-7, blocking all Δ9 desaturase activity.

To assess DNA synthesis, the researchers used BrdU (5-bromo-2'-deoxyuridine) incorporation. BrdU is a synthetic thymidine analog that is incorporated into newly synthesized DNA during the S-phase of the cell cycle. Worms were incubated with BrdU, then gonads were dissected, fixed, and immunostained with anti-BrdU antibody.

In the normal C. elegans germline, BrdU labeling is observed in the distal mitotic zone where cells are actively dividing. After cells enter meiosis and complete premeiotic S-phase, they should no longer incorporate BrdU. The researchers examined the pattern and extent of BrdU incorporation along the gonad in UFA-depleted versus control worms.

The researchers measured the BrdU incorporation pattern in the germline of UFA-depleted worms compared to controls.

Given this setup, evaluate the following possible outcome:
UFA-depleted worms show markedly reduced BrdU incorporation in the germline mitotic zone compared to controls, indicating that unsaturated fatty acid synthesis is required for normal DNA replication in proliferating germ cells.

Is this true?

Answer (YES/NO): YES